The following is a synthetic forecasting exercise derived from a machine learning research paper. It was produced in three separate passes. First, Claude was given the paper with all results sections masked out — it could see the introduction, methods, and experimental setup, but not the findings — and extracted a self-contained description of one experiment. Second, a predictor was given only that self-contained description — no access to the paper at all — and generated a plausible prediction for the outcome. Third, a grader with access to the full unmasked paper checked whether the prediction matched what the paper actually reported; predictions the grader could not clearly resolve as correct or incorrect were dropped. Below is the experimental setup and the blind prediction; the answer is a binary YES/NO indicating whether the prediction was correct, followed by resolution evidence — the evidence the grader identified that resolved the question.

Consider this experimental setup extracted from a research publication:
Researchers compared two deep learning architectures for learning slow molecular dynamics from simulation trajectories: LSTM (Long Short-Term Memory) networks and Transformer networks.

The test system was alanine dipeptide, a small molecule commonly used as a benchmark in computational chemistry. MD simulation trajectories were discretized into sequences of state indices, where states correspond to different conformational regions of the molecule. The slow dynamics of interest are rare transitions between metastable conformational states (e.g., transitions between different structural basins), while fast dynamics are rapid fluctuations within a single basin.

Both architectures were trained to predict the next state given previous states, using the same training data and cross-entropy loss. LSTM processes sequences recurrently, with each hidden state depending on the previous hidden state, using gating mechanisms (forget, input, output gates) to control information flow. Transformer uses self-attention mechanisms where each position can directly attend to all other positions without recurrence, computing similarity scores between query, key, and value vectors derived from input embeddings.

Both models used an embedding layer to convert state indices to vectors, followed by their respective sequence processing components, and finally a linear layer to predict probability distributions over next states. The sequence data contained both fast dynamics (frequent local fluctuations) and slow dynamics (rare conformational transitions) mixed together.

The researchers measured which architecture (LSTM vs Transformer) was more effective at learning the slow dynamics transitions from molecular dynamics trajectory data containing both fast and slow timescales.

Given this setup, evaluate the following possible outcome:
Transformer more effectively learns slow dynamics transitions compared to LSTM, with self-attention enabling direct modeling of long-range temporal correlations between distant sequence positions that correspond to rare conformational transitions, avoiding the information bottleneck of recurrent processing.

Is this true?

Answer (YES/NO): NO